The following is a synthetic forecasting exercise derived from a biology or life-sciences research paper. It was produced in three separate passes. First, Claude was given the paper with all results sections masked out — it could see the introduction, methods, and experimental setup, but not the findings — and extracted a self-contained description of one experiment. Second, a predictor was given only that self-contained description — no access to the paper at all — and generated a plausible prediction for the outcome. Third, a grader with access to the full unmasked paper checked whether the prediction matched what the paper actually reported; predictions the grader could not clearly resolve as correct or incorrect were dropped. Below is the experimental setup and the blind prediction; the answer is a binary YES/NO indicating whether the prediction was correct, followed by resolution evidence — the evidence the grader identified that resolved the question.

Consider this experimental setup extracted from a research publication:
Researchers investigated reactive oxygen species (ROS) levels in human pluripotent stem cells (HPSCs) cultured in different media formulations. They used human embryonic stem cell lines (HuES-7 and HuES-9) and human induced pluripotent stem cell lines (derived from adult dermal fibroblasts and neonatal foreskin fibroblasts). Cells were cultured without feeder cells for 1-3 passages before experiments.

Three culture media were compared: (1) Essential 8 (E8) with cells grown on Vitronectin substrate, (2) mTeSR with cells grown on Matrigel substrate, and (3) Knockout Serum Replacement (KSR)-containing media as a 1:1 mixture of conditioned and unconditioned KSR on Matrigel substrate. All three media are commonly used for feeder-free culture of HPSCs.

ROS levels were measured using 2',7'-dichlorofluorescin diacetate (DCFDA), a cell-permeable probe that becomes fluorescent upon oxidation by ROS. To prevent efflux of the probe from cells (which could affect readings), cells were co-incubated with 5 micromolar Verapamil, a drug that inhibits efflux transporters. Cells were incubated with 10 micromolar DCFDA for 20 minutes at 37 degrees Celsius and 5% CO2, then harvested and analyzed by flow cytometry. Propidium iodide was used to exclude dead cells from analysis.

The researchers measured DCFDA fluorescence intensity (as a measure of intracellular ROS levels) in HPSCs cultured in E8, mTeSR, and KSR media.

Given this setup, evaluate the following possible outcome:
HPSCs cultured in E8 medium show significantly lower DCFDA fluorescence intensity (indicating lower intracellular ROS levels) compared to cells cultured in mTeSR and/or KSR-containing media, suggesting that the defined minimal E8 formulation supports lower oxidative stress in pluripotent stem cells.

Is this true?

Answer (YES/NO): NO